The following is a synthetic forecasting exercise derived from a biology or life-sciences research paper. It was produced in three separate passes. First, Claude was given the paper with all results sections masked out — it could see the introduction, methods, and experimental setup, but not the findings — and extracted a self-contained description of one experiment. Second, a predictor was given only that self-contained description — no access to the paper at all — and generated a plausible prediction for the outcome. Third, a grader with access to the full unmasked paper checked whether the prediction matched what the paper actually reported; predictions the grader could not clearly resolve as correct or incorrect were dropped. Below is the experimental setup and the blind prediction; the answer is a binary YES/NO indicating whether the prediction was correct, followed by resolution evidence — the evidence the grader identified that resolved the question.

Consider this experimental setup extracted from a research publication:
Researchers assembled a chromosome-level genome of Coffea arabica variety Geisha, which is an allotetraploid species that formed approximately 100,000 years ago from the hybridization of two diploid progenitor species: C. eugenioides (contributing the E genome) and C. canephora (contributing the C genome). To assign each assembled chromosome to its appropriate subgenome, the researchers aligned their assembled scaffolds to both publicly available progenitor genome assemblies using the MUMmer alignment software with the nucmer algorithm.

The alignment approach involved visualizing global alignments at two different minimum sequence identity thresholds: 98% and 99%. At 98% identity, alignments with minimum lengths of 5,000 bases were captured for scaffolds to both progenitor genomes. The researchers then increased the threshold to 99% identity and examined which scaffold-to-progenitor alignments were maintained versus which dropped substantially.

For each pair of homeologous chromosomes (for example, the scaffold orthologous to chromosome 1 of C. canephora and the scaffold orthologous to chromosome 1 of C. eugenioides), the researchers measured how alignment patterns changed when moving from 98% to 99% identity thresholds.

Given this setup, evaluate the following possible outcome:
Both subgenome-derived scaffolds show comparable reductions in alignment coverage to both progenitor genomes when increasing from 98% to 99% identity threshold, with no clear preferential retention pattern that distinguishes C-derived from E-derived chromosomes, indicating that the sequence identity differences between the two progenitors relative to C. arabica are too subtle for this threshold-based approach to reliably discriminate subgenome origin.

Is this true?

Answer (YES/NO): NO